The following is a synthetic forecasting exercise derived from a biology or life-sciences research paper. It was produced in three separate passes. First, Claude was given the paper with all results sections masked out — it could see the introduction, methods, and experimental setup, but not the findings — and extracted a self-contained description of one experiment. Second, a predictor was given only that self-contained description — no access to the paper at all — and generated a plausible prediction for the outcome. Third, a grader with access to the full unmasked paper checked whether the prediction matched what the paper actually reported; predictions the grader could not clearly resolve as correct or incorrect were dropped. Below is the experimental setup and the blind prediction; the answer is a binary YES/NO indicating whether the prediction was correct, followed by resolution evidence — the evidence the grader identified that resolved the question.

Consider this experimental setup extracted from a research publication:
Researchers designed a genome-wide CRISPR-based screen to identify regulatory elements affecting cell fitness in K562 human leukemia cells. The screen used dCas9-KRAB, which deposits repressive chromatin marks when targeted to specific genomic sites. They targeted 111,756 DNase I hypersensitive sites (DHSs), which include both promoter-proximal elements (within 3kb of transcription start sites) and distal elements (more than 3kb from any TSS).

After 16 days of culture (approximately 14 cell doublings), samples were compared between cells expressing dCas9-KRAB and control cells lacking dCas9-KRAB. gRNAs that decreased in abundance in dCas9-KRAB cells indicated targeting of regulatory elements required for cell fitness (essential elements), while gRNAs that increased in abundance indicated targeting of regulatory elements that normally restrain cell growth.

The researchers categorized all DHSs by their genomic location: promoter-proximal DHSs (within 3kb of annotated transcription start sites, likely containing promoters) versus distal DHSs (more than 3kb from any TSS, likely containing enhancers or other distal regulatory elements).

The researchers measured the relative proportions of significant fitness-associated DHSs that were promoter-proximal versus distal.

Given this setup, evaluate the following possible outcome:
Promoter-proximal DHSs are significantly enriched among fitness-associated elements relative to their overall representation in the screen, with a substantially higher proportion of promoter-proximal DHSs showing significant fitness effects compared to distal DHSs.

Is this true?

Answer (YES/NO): YES